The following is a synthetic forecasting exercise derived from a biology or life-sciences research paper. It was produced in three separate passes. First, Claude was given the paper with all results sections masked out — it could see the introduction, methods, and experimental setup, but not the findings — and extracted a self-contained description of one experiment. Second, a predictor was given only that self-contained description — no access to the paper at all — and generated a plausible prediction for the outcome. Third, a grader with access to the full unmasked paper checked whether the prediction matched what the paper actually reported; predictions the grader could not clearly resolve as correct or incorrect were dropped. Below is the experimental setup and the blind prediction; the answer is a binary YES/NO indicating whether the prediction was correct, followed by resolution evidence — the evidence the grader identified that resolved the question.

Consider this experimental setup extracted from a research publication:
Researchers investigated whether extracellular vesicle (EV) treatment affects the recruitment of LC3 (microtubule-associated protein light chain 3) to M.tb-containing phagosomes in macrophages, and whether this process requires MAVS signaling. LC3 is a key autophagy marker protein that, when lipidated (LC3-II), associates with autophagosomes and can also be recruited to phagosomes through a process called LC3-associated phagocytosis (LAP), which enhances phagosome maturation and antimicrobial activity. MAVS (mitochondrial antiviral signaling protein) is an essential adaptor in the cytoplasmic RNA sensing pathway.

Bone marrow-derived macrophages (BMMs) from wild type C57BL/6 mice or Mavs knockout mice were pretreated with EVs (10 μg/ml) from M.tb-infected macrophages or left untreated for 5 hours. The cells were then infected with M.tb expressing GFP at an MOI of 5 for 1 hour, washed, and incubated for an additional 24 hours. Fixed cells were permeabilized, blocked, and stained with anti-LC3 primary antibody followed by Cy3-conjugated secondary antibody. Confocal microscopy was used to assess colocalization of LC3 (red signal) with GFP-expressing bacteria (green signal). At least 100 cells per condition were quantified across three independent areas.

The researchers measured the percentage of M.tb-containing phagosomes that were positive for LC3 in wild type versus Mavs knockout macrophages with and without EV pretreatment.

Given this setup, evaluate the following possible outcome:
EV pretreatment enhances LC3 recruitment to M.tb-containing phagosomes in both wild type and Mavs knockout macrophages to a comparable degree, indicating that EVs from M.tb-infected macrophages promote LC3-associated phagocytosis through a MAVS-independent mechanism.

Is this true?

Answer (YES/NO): NO